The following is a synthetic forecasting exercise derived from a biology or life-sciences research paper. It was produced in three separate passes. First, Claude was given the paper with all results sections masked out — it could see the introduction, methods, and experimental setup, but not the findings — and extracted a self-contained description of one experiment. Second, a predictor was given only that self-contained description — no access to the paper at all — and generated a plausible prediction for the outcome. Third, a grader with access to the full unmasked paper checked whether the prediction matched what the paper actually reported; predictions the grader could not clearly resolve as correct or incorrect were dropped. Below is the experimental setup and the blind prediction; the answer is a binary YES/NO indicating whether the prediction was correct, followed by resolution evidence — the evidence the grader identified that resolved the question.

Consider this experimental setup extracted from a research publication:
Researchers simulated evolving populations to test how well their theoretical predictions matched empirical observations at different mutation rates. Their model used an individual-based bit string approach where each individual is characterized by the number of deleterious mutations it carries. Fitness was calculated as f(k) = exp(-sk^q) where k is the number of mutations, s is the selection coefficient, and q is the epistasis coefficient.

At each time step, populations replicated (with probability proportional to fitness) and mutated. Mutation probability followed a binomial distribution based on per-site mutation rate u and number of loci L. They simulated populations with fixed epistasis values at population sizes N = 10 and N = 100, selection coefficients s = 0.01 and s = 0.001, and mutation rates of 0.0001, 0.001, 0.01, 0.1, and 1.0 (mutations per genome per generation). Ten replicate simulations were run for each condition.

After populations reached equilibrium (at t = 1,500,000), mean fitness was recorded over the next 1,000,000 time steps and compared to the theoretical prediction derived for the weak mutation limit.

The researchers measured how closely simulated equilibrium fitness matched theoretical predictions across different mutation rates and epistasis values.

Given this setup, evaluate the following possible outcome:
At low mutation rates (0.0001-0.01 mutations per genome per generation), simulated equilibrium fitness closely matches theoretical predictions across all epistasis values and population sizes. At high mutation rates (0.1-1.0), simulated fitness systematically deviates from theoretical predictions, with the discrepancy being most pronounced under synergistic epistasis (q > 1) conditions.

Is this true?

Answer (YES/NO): YES